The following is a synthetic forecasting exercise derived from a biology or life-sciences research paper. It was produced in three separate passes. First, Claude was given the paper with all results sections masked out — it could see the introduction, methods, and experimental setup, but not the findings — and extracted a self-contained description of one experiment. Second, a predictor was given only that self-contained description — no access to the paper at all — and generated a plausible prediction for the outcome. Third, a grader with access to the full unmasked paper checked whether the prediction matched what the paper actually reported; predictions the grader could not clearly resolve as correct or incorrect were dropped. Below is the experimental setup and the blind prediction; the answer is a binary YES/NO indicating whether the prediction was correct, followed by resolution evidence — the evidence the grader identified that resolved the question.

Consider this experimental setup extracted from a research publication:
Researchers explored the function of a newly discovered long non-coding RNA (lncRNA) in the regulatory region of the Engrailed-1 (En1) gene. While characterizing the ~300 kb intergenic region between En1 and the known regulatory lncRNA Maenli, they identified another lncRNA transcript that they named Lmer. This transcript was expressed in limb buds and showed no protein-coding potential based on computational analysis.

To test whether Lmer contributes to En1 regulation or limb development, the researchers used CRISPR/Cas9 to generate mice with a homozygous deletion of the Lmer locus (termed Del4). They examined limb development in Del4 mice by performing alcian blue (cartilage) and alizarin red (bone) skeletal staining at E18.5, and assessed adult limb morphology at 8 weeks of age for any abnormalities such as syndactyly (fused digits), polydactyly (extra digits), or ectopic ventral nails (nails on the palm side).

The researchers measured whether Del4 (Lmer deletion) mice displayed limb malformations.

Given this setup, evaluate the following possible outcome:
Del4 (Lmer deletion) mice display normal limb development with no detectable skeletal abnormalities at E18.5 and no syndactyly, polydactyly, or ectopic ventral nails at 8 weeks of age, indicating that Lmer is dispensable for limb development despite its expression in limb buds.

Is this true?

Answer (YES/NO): YES